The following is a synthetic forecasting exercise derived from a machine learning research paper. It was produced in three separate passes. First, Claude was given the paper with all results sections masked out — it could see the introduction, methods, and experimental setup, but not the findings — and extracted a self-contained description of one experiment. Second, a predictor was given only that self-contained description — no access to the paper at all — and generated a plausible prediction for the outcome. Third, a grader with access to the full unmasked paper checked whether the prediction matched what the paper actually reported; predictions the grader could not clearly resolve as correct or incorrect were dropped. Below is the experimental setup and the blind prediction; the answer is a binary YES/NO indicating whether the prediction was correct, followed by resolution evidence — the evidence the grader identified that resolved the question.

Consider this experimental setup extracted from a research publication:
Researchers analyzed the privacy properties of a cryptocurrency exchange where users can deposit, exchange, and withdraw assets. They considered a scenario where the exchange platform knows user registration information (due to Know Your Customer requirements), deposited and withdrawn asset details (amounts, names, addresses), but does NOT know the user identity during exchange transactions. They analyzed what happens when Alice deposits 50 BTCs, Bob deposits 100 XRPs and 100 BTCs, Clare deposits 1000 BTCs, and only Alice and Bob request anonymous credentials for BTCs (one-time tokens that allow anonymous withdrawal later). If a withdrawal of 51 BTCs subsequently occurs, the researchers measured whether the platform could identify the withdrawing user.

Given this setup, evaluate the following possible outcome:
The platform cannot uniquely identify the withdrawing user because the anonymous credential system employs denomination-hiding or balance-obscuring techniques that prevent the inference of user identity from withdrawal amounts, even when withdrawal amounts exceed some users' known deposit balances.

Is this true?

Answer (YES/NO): NO